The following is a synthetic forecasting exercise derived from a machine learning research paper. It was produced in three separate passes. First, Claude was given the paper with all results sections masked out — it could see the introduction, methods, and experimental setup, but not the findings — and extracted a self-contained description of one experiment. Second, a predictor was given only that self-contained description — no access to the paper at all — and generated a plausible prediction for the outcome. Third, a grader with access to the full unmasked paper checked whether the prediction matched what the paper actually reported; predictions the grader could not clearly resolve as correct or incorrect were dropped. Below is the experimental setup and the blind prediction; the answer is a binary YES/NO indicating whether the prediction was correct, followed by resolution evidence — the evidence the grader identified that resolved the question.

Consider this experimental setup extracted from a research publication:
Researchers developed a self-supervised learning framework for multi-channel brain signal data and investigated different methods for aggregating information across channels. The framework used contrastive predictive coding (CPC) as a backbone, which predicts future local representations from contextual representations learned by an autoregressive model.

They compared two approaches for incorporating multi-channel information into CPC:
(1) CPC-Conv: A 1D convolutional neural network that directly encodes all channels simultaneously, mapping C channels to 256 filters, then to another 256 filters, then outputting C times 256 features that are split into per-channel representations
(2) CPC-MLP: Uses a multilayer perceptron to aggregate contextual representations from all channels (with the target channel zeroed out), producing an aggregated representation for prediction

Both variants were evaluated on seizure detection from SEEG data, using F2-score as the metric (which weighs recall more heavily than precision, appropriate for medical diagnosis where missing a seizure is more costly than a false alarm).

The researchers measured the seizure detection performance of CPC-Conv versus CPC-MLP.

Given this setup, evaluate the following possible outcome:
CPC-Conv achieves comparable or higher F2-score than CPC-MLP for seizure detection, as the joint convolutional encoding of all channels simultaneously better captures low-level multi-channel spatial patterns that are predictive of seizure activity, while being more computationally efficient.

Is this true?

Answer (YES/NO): NO